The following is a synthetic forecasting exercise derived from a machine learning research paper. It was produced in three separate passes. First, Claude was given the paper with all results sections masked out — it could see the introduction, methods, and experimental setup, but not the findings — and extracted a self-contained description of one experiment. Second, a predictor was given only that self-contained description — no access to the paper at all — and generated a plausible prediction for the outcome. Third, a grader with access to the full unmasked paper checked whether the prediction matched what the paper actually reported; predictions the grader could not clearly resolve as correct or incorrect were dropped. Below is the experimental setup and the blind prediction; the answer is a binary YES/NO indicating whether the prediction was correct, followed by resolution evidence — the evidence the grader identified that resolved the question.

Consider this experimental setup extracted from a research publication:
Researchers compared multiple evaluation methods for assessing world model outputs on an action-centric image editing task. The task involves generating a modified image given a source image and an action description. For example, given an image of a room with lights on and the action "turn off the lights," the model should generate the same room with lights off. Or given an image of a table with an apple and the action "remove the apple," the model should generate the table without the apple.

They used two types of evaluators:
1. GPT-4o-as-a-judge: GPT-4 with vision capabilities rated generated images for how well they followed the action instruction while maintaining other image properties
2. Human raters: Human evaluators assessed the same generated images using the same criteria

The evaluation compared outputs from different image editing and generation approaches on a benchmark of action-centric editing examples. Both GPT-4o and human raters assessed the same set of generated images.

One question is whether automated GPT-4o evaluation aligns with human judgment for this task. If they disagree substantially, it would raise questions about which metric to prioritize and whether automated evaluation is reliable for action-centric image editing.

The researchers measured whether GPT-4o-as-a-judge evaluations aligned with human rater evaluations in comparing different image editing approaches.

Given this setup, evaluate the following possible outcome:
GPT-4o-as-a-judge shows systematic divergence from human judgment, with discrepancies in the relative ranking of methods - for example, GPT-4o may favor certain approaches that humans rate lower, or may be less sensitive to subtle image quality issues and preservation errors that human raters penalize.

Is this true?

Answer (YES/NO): NO